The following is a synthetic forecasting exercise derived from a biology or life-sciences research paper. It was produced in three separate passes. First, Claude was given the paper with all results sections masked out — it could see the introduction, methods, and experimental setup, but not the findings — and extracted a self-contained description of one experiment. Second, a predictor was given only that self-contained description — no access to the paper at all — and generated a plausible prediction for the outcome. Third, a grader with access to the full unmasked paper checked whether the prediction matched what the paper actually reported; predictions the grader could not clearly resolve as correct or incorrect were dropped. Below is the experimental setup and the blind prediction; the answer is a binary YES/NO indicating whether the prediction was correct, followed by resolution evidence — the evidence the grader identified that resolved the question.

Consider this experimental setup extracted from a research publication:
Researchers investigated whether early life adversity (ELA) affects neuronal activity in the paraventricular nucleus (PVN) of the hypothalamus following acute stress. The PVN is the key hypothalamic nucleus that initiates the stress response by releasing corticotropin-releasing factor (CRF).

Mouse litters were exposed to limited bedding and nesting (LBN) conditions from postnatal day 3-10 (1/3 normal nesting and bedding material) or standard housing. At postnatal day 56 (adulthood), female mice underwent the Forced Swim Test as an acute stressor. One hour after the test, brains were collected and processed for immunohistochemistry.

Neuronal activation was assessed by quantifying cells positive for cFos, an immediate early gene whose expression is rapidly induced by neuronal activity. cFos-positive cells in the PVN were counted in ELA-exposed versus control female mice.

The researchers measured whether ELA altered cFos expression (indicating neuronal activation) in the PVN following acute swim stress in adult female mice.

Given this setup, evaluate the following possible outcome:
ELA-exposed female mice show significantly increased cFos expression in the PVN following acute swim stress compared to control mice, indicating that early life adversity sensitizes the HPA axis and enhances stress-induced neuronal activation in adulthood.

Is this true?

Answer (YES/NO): YES